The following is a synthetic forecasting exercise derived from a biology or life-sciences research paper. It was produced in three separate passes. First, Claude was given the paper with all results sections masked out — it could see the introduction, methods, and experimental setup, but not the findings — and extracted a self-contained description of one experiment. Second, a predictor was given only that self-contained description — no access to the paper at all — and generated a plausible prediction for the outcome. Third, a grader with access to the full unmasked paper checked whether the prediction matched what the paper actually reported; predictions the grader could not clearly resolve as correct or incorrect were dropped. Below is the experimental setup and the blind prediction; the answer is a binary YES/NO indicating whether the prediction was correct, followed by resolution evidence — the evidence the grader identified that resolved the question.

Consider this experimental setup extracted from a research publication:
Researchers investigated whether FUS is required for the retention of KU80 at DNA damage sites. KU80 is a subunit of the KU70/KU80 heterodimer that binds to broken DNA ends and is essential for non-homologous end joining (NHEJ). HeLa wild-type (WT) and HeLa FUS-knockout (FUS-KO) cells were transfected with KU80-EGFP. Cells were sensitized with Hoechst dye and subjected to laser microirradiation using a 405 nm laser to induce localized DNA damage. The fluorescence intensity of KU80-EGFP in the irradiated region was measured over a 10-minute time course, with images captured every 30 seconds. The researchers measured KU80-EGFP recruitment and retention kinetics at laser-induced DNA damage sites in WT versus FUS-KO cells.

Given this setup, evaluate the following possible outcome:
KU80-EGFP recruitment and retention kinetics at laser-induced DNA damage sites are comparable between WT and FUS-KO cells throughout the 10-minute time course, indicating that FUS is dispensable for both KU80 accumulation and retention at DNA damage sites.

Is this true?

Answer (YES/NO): NO